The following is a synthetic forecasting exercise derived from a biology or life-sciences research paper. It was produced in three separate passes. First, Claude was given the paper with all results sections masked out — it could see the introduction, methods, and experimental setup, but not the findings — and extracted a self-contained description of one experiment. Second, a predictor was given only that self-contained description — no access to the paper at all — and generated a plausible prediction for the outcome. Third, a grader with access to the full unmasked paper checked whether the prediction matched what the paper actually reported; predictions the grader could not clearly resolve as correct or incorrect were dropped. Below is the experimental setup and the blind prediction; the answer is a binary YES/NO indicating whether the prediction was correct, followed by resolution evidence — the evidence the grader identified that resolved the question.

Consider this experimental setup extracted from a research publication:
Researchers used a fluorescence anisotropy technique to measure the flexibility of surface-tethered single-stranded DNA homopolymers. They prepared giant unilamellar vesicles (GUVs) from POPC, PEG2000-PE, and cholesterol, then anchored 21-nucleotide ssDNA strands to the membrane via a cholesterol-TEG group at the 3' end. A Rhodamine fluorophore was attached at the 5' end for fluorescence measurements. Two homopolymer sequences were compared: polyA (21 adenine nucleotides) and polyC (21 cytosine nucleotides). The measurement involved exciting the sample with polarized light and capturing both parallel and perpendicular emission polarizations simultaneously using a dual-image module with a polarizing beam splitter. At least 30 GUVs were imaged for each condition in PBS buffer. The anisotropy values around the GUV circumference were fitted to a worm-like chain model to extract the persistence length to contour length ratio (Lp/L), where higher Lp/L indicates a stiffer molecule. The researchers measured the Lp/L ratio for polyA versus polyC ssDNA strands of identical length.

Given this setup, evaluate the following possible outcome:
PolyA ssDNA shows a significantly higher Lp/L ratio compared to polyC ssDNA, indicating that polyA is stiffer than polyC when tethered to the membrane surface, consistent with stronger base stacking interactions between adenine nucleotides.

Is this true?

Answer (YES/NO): YES